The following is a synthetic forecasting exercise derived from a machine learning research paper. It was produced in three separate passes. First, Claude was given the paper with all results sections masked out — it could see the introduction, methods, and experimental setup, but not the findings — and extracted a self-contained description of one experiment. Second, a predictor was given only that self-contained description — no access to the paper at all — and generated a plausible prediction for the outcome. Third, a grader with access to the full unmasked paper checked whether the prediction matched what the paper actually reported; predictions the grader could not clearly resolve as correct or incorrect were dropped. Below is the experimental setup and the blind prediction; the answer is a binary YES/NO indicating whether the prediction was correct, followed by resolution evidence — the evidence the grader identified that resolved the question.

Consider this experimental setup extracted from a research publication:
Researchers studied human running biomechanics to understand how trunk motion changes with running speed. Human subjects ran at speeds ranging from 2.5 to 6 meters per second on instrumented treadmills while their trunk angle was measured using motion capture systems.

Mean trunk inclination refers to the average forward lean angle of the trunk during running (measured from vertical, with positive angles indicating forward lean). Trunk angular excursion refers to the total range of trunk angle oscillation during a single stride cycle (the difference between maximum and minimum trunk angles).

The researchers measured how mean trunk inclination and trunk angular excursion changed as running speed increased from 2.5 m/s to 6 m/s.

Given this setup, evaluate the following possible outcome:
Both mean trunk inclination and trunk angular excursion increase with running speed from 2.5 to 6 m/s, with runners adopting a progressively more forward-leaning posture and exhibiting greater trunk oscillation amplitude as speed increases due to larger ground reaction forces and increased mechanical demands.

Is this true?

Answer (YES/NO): YES